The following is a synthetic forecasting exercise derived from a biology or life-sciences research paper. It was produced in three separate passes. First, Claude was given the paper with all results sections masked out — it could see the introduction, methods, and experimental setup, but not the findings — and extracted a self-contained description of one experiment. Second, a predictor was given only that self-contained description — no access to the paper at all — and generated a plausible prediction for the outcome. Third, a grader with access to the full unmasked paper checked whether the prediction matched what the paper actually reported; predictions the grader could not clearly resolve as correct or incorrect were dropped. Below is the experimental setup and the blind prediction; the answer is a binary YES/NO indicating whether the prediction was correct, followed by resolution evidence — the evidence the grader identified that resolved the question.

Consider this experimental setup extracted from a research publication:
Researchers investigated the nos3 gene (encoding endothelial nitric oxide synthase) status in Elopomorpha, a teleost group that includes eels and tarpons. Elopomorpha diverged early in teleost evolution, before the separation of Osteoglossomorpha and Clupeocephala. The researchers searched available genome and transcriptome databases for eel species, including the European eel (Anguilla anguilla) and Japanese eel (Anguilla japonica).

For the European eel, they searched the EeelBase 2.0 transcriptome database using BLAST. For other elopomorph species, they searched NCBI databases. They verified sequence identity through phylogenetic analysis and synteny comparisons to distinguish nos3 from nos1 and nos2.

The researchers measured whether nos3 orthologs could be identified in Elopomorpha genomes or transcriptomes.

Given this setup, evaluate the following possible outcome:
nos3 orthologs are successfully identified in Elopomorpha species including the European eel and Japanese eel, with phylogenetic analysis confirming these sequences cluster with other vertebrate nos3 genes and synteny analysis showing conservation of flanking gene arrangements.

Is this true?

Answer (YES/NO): NO